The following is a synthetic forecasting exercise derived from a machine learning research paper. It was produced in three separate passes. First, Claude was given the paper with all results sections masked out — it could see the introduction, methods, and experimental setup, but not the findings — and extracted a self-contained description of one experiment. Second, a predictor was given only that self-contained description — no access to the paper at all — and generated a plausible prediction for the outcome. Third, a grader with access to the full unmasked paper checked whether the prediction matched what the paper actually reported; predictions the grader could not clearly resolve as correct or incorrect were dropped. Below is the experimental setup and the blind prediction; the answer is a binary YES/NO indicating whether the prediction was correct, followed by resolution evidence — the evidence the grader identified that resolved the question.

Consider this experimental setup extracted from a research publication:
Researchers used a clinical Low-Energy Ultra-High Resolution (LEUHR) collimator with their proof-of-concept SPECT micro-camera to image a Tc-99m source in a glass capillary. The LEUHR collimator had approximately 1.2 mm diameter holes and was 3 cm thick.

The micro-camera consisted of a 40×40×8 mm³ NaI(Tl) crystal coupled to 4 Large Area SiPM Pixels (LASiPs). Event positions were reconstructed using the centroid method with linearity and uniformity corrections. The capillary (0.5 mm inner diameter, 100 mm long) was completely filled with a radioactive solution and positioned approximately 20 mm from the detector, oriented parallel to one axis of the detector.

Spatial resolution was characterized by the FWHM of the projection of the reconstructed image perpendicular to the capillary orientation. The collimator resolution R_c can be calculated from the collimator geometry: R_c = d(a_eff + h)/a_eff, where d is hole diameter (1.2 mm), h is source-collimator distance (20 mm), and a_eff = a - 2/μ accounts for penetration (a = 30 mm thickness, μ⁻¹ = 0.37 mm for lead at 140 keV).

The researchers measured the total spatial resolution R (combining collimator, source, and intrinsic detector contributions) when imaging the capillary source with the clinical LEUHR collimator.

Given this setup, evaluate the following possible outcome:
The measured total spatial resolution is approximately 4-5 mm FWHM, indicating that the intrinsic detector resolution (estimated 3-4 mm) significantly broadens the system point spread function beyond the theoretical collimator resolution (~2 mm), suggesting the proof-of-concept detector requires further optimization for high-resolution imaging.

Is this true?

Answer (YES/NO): NO